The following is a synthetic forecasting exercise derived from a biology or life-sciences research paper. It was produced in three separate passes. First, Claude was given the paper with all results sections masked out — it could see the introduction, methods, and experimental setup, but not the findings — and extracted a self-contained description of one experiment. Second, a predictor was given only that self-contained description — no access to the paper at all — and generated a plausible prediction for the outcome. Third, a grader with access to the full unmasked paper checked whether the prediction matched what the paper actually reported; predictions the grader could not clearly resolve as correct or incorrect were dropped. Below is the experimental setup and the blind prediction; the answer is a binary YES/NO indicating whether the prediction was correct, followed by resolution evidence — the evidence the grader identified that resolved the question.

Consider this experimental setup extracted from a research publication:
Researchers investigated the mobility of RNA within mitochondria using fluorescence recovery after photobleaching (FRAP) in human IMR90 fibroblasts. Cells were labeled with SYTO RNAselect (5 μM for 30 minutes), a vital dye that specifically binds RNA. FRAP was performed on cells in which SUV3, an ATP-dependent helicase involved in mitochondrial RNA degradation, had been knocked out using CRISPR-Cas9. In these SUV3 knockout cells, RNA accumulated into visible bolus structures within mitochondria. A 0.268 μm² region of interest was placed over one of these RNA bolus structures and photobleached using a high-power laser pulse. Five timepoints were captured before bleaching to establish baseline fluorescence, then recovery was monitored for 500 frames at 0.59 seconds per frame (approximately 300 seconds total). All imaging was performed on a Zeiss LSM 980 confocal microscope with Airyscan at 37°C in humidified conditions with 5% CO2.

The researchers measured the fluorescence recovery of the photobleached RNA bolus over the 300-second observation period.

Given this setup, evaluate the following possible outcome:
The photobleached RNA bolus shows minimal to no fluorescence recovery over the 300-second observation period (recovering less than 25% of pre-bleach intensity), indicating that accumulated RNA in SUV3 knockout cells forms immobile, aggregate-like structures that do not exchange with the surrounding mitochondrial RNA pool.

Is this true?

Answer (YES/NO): NO